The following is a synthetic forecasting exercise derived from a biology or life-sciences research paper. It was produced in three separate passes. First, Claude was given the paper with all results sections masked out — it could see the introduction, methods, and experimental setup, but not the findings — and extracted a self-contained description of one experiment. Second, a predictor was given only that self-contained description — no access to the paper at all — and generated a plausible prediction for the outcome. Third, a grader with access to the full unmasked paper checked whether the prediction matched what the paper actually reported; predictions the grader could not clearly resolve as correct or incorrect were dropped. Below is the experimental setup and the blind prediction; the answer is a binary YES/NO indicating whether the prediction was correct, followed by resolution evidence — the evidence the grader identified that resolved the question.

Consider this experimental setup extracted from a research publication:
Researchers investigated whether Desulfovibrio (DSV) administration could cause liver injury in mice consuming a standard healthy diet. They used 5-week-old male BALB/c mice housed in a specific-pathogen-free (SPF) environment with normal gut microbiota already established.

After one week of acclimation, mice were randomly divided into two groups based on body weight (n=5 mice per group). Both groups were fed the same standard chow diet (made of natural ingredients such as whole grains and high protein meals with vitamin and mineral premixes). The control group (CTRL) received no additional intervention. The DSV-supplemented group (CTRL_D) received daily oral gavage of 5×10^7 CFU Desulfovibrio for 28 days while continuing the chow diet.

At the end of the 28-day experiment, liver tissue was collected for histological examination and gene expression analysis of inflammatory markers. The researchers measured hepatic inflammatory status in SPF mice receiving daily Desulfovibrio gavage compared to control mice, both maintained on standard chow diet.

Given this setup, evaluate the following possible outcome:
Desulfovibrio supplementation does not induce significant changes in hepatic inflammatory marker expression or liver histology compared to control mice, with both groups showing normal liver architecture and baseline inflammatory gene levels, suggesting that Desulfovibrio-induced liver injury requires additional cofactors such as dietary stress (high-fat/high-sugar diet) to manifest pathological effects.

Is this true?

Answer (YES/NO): NO